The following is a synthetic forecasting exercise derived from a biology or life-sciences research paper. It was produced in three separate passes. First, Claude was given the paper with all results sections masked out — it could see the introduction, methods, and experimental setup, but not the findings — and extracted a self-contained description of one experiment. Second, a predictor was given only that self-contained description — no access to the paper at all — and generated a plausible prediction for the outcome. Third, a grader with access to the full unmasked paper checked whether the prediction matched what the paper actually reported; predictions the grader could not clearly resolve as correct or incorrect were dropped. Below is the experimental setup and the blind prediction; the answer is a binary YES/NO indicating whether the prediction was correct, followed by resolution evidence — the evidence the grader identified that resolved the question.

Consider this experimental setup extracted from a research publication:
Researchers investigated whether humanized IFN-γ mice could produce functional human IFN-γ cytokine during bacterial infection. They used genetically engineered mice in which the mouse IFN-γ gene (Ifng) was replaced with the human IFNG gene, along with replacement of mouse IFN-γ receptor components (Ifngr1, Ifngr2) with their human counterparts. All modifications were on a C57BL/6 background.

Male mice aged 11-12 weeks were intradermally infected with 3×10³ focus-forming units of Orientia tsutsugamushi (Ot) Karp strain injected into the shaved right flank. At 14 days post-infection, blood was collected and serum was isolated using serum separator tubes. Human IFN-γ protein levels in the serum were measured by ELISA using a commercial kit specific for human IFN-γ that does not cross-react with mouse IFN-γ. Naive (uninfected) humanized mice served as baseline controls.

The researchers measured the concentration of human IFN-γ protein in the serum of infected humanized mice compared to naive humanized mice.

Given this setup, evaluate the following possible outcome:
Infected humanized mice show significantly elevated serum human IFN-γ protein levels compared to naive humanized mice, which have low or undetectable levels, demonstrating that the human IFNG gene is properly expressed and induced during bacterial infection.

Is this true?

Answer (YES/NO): YES